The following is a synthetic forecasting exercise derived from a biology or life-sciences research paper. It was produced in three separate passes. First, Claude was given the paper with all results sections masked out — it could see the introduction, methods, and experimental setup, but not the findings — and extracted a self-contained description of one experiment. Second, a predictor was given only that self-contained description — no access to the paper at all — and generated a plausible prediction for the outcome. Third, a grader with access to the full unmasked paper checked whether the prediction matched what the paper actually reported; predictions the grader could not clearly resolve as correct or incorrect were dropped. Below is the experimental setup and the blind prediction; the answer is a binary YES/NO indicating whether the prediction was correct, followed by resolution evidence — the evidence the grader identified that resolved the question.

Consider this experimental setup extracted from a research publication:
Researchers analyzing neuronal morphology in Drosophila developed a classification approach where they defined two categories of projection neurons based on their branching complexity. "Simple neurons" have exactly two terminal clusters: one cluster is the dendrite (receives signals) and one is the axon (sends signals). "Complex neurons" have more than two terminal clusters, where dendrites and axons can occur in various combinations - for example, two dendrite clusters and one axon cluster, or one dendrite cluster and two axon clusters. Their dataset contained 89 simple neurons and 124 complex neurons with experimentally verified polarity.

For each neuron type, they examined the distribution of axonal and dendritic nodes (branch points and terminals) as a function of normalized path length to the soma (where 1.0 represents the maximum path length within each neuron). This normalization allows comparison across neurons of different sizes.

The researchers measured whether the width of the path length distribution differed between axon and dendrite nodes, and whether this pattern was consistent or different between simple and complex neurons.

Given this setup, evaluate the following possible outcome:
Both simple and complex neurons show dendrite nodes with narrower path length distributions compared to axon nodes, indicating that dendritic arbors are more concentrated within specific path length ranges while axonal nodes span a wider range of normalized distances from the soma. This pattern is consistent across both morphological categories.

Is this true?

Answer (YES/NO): NO